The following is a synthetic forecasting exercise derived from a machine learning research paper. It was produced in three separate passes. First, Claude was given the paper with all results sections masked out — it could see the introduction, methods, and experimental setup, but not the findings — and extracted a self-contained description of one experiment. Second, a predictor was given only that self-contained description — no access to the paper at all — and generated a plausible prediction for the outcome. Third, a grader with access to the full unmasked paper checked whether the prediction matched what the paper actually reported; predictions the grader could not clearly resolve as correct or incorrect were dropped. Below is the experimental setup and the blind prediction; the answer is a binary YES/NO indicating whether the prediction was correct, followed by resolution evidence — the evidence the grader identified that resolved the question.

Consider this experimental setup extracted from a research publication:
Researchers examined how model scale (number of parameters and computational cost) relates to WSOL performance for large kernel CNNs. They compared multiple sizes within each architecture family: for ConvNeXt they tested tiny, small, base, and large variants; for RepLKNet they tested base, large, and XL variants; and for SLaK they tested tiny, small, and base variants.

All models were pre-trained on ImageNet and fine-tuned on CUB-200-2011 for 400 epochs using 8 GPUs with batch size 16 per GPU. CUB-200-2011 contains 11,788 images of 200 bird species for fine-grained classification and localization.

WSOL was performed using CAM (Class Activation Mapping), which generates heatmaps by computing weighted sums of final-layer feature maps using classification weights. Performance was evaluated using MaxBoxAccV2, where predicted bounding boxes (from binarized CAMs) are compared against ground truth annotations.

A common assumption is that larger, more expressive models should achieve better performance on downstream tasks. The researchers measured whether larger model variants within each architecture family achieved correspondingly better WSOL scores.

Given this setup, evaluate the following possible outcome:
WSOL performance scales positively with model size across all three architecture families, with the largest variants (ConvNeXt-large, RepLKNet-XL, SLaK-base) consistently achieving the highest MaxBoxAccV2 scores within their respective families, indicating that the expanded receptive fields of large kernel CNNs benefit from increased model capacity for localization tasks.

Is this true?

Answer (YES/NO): NO